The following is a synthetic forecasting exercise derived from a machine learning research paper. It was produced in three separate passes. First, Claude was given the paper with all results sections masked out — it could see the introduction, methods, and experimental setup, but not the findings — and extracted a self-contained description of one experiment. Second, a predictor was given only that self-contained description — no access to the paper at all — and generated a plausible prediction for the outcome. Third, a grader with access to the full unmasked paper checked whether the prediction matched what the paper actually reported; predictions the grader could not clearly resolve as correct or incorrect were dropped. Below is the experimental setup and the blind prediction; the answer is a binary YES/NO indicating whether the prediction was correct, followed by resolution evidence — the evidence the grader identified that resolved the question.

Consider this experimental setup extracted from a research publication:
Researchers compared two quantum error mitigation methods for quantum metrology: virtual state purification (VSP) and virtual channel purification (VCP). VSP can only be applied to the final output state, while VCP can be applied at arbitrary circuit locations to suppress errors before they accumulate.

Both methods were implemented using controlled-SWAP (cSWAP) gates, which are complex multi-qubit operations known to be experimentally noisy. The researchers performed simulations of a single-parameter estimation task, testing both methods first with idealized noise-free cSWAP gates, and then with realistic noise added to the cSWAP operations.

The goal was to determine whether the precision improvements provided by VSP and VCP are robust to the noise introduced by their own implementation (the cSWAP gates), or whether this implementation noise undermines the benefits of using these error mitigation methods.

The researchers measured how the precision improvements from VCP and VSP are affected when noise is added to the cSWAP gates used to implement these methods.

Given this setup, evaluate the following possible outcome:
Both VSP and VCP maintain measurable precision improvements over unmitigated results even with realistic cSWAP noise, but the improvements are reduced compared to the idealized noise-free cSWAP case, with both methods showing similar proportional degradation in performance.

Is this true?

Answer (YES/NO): NO